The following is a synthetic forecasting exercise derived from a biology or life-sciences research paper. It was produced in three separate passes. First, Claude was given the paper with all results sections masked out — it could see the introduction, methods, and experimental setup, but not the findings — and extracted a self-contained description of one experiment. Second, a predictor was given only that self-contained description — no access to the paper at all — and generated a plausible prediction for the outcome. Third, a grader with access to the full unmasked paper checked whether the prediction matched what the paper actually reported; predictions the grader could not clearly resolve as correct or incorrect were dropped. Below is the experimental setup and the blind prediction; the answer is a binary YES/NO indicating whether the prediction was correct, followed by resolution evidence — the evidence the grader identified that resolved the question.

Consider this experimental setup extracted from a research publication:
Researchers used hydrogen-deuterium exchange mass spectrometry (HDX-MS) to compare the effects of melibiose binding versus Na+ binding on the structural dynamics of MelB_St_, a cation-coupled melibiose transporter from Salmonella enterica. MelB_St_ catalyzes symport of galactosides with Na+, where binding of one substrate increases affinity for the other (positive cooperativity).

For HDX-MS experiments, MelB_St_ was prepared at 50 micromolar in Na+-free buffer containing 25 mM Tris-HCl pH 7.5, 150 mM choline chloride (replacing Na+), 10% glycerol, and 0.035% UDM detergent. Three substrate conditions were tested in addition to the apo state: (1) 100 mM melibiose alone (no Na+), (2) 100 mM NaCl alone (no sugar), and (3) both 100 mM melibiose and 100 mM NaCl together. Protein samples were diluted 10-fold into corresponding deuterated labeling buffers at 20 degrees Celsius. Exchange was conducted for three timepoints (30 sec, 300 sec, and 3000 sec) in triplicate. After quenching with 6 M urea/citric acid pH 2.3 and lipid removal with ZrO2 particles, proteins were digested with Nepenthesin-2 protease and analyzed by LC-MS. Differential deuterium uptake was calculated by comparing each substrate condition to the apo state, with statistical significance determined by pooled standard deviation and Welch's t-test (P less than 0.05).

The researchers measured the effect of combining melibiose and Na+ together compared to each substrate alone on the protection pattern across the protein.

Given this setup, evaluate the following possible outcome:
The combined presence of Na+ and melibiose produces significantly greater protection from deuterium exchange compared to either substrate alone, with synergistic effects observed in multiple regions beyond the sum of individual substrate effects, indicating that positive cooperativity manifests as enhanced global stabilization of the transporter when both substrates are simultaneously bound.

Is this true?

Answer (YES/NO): NO